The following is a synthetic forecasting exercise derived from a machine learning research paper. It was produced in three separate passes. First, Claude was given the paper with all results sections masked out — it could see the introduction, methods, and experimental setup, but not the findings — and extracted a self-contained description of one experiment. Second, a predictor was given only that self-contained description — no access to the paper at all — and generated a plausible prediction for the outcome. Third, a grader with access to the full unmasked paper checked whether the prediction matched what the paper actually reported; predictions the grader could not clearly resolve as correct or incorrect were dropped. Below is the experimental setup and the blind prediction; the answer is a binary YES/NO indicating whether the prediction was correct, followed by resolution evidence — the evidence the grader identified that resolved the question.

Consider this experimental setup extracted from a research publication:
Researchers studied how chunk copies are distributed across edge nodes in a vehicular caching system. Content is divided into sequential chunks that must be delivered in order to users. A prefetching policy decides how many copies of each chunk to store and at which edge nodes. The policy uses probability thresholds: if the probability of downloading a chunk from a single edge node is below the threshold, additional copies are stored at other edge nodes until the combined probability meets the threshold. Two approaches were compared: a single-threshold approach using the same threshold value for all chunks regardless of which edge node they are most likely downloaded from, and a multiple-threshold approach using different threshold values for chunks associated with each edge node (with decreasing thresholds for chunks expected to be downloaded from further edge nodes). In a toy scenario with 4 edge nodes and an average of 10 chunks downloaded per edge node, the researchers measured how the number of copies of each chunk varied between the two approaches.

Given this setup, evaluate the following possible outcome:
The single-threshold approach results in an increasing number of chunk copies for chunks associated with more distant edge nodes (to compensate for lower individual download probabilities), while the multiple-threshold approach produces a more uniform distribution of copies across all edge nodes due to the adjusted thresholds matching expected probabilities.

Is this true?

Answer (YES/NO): YES